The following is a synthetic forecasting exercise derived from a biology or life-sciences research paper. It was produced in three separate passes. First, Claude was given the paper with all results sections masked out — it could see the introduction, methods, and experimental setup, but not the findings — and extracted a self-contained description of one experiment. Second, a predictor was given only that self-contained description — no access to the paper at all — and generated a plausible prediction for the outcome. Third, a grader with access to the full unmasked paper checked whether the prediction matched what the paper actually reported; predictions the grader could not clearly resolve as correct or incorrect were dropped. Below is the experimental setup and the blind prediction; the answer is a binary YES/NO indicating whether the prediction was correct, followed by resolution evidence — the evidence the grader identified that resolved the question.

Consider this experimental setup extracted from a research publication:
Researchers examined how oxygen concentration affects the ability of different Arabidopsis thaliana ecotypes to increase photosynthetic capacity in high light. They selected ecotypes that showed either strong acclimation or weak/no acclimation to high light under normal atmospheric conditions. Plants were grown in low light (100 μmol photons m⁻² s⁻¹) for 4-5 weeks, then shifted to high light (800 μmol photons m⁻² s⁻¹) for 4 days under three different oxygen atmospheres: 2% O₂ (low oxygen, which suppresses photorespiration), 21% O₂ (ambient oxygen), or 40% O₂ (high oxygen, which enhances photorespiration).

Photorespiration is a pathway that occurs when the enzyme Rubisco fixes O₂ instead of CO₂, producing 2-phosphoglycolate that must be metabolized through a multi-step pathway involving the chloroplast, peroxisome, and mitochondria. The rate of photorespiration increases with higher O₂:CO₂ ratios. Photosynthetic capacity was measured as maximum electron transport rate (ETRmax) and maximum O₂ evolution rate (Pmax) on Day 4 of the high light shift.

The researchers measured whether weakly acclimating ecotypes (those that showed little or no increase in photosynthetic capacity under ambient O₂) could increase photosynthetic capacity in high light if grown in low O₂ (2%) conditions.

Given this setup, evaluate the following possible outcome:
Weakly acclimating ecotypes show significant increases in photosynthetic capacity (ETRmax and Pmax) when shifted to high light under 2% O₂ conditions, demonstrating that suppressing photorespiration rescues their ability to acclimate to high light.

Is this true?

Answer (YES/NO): YES